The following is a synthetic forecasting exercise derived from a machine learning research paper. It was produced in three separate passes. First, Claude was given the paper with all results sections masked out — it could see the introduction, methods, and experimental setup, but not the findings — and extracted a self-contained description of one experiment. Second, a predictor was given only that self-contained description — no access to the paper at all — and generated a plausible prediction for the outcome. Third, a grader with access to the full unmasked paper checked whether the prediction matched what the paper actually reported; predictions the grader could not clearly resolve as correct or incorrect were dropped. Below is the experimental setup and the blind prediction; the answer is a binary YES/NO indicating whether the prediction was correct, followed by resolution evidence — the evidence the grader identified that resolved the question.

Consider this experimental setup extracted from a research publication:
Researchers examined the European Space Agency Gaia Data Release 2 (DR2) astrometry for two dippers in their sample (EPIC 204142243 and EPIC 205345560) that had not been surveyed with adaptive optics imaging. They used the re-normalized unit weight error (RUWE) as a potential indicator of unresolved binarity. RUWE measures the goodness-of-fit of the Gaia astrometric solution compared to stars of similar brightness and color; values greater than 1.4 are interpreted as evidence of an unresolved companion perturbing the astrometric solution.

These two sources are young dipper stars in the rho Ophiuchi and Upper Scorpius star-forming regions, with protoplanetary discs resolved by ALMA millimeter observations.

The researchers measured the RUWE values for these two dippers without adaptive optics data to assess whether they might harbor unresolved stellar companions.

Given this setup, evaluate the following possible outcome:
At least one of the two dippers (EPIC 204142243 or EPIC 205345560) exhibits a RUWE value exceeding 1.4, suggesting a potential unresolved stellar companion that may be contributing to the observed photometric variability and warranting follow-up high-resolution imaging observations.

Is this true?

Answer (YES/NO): NO